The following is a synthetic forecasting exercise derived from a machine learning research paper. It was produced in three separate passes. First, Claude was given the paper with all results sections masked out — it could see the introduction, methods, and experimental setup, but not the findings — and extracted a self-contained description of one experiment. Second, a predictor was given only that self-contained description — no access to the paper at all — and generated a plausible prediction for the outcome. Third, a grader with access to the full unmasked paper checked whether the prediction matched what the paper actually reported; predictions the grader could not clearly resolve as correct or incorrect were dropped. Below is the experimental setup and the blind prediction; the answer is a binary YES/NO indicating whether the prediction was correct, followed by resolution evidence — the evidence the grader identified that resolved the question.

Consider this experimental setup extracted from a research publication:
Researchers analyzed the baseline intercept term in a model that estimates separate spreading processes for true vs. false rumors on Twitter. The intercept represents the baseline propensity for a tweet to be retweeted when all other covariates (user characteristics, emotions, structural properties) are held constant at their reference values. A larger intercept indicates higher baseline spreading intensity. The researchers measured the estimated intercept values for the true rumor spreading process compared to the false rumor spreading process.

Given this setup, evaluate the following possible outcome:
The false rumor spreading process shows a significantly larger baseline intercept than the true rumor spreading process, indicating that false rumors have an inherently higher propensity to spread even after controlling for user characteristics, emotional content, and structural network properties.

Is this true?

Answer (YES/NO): NO